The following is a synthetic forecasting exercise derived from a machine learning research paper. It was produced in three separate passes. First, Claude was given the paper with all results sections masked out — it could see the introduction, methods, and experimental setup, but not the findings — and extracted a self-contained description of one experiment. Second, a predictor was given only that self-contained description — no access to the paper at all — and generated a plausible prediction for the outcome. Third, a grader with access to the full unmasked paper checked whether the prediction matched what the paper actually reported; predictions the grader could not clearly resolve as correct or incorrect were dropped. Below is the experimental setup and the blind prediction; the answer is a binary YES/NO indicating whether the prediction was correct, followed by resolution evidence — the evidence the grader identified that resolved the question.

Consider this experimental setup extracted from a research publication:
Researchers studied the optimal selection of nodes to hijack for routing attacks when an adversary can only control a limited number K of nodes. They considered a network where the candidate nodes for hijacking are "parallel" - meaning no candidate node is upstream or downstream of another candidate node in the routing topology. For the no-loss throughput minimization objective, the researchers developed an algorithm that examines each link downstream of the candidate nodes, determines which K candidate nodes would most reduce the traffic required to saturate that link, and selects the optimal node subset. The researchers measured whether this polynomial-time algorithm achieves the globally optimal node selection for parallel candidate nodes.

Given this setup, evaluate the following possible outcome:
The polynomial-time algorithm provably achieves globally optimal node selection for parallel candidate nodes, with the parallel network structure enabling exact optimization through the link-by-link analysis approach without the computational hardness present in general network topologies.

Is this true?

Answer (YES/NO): YES